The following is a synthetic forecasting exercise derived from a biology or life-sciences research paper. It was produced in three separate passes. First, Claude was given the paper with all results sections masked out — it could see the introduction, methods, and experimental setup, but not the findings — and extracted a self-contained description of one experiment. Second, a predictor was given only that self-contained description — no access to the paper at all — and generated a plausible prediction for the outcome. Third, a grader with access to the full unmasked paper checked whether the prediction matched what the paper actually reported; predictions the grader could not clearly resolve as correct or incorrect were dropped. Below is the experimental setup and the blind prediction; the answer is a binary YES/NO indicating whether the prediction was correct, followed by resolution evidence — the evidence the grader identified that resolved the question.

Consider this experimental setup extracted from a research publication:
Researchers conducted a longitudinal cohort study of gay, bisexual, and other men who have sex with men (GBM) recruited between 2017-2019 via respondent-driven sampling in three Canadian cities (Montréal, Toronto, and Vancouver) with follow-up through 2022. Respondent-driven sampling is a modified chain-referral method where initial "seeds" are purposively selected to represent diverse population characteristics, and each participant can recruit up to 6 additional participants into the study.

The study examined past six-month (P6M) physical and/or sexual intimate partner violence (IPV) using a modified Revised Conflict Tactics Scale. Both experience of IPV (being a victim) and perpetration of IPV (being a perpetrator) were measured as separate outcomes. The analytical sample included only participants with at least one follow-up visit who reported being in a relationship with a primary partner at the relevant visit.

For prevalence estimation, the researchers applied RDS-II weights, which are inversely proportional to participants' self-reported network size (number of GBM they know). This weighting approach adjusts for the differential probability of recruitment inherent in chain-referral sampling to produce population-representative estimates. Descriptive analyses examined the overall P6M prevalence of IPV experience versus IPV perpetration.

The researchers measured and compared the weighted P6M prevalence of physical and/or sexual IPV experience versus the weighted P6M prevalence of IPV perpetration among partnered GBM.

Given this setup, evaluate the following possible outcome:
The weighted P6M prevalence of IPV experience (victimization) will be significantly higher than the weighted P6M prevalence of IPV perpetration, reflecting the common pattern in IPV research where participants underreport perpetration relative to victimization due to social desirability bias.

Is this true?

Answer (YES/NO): NO